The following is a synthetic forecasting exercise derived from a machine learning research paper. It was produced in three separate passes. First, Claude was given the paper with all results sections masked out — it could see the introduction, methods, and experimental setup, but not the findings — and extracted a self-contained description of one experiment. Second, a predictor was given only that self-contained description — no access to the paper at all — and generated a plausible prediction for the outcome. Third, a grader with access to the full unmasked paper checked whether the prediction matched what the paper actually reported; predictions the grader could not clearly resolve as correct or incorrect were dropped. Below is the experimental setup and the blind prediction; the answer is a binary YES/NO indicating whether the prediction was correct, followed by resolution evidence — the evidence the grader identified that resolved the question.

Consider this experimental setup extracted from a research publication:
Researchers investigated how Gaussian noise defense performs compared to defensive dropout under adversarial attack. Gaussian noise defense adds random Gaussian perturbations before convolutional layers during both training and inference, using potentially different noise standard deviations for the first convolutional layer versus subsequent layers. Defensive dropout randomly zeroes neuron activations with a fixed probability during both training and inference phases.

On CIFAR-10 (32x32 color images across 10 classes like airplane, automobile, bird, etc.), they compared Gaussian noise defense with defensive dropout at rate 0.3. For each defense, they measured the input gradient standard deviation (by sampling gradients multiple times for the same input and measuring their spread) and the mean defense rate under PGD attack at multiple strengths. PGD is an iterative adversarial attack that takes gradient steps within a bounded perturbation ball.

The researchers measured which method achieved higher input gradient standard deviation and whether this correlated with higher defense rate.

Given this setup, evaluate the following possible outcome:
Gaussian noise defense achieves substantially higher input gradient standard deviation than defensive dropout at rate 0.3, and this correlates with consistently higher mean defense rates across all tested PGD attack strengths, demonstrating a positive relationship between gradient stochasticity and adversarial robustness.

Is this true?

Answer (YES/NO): YES